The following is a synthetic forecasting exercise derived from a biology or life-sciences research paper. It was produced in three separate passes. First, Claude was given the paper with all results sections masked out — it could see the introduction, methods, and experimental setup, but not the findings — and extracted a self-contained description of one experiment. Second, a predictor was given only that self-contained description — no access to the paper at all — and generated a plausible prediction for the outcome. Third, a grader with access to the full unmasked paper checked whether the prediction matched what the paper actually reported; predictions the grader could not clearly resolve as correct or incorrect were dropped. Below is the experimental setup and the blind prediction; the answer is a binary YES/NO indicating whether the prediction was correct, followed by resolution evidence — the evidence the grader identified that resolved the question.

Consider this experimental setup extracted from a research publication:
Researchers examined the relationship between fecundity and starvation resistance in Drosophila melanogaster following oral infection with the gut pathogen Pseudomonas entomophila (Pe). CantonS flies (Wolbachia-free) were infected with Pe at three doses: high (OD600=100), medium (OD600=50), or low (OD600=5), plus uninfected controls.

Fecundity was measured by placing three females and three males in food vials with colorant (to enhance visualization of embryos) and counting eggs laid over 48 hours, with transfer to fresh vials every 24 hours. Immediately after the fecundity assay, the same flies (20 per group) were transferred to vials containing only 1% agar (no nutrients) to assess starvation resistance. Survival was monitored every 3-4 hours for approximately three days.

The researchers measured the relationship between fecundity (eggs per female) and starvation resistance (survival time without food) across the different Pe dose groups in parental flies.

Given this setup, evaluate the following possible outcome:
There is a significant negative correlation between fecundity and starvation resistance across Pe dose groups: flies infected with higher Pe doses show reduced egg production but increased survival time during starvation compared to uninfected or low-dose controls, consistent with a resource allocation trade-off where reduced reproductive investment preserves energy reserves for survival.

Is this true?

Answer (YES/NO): YES